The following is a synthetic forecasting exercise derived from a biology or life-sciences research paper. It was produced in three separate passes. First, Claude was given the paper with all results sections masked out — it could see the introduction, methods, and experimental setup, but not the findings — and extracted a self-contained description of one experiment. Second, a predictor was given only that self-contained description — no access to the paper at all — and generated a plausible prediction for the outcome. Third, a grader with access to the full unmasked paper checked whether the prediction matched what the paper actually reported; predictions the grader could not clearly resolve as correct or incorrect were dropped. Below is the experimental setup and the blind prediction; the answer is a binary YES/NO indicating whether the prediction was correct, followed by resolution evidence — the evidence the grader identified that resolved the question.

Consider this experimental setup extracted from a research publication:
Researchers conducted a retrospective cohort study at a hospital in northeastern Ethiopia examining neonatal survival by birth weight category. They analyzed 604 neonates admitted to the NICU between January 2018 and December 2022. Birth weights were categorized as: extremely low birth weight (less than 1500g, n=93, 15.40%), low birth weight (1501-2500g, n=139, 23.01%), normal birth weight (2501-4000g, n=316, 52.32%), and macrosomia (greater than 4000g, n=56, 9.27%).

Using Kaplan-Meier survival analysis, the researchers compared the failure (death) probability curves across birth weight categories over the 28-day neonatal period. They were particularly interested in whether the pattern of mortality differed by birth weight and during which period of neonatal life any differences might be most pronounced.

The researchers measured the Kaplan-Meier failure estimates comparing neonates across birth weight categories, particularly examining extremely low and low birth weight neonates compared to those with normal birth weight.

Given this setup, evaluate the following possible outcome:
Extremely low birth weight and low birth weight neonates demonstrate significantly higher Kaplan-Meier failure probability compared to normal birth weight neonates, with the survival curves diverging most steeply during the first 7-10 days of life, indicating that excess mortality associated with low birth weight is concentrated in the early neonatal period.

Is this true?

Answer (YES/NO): YES